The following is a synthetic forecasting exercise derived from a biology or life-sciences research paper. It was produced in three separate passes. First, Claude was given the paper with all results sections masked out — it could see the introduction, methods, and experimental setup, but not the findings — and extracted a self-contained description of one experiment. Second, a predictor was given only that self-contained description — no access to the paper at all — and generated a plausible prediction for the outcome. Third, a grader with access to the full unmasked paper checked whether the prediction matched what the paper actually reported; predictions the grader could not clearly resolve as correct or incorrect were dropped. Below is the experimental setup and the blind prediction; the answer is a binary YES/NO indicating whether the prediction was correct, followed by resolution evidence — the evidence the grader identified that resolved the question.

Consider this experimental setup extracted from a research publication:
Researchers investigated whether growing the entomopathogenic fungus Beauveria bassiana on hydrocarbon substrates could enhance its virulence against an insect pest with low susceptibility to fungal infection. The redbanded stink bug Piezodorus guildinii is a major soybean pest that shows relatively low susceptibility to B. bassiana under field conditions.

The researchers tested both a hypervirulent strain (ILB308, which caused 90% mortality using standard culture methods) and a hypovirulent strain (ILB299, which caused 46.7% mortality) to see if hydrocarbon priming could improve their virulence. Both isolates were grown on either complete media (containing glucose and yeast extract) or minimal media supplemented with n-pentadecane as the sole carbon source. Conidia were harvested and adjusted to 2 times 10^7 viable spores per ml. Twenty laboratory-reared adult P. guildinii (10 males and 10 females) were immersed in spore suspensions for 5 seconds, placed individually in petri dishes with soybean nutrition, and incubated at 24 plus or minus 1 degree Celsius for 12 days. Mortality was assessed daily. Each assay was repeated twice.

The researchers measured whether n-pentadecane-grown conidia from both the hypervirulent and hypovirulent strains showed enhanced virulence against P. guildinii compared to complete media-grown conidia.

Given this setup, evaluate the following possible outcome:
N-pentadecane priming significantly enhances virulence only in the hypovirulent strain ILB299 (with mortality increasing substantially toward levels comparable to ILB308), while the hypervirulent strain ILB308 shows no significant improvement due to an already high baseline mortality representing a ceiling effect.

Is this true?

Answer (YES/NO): NO